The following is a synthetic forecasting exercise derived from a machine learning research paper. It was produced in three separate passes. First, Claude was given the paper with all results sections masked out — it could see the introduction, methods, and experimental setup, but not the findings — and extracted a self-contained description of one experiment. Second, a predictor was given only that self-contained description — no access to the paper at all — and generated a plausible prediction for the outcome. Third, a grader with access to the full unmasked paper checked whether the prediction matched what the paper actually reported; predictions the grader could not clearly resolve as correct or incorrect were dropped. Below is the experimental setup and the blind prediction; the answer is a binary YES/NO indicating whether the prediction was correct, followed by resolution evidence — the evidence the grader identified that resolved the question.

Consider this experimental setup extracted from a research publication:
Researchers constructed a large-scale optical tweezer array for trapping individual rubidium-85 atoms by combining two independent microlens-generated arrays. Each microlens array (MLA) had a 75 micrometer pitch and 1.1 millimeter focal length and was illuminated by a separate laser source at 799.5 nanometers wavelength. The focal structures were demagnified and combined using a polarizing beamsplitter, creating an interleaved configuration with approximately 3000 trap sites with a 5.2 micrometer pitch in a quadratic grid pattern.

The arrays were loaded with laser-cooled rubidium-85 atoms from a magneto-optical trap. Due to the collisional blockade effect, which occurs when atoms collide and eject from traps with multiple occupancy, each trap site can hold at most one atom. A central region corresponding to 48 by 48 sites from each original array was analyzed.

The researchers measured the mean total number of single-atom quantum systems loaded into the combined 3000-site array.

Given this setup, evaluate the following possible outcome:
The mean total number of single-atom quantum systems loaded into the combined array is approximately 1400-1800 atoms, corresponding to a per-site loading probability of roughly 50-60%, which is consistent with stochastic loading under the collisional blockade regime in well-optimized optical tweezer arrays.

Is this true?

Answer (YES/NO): NO